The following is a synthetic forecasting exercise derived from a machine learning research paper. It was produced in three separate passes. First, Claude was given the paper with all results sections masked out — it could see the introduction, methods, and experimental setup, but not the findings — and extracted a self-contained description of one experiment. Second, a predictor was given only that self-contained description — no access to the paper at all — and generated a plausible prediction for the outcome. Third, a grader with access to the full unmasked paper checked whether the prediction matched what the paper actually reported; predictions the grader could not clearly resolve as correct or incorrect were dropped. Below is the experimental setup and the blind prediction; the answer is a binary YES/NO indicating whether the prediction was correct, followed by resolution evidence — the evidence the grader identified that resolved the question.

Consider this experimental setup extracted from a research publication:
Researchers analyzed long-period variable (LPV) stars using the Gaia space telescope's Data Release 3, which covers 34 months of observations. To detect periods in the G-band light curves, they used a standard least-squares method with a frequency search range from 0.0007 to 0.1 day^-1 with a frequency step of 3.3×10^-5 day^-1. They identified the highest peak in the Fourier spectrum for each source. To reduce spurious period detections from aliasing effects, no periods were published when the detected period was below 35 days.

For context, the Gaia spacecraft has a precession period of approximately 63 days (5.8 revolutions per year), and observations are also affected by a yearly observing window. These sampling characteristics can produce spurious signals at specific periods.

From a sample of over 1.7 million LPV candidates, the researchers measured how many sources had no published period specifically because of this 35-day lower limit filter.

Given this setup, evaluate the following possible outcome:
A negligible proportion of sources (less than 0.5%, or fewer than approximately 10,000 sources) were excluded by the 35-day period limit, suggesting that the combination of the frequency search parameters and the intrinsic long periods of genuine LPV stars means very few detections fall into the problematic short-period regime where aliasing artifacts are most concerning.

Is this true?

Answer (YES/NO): NO